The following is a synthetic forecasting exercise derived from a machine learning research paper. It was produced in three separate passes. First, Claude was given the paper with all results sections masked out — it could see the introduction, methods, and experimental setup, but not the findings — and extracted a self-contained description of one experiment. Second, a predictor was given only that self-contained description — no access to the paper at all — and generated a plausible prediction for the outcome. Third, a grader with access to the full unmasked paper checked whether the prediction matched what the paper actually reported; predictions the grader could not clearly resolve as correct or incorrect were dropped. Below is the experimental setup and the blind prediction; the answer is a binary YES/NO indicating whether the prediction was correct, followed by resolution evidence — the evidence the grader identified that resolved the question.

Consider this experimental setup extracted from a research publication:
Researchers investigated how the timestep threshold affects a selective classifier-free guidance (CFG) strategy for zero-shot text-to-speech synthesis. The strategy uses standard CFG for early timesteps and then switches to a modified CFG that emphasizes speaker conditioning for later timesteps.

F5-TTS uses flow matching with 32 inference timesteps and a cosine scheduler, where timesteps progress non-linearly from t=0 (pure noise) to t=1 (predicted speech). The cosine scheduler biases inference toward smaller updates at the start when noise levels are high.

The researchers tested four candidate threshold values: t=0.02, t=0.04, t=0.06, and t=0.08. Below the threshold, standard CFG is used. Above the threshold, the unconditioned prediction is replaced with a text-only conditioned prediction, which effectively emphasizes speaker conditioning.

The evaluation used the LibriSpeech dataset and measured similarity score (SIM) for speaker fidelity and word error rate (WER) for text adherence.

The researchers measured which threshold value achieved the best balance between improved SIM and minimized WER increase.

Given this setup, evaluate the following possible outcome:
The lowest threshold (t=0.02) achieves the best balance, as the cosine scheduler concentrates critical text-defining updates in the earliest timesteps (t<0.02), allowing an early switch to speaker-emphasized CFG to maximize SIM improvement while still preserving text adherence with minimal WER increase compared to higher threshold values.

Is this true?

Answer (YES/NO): NO